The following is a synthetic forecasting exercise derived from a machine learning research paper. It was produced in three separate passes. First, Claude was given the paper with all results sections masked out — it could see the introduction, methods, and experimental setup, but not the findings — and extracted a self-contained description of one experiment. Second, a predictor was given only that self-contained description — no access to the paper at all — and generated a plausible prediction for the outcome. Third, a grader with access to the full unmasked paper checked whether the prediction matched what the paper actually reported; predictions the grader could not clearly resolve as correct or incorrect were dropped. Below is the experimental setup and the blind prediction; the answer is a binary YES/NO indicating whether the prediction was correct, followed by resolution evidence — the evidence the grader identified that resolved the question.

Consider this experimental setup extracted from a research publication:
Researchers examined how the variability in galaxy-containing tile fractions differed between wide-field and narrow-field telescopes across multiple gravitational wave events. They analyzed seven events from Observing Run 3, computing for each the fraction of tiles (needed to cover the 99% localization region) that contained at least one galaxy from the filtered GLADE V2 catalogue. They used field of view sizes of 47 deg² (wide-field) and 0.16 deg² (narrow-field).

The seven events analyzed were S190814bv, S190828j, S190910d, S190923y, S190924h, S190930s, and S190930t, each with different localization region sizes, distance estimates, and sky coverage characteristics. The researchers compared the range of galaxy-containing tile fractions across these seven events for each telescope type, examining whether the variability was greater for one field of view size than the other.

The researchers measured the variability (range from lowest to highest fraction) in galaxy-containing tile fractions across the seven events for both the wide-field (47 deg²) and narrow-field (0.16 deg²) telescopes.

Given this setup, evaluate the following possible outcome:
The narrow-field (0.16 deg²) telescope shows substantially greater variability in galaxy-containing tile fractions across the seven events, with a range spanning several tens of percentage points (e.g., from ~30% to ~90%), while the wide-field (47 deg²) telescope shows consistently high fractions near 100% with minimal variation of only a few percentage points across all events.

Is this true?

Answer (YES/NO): YES